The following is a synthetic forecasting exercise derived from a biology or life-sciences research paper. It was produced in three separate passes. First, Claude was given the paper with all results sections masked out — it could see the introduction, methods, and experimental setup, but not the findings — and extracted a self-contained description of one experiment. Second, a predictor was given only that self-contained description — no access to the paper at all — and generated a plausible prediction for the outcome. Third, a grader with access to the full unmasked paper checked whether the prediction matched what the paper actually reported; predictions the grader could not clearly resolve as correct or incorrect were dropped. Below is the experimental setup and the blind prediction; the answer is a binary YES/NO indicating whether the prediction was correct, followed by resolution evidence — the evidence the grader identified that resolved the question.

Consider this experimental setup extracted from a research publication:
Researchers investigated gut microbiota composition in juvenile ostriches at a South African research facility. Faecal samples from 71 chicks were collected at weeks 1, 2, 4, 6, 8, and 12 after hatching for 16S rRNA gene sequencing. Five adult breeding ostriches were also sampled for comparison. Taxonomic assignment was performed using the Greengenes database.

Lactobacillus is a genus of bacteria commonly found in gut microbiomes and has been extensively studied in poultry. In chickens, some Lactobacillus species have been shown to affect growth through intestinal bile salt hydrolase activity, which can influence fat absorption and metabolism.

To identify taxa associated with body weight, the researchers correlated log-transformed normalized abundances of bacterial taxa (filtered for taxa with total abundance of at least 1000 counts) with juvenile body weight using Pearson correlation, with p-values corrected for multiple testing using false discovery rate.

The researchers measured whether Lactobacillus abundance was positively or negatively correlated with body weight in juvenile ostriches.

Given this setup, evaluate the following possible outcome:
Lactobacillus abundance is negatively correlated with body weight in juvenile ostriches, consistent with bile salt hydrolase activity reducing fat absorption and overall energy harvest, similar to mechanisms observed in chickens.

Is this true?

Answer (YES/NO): YES